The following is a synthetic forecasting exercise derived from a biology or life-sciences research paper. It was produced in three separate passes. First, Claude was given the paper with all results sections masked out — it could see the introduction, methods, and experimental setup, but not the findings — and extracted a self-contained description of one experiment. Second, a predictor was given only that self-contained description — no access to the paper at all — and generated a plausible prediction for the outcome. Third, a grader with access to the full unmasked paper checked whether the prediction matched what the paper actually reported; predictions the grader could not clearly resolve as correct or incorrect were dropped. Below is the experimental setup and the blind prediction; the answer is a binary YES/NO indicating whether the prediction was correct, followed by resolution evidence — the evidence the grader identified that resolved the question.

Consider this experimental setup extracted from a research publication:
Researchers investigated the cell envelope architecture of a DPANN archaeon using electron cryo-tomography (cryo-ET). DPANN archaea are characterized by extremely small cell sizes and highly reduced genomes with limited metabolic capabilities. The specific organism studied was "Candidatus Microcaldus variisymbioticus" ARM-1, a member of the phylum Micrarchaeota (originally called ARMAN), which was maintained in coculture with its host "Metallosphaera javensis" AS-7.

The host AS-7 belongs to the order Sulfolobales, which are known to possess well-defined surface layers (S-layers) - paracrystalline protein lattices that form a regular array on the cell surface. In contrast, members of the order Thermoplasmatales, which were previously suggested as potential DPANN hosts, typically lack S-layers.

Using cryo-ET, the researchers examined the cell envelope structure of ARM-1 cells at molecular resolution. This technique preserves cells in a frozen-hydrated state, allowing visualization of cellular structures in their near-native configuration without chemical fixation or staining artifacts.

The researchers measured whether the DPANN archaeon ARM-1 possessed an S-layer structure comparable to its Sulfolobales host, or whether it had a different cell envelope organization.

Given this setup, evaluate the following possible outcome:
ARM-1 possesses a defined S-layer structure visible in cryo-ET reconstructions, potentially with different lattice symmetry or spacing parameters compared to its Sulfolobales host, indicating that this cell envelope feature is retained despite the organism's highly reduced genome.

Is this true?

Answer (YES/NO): YES